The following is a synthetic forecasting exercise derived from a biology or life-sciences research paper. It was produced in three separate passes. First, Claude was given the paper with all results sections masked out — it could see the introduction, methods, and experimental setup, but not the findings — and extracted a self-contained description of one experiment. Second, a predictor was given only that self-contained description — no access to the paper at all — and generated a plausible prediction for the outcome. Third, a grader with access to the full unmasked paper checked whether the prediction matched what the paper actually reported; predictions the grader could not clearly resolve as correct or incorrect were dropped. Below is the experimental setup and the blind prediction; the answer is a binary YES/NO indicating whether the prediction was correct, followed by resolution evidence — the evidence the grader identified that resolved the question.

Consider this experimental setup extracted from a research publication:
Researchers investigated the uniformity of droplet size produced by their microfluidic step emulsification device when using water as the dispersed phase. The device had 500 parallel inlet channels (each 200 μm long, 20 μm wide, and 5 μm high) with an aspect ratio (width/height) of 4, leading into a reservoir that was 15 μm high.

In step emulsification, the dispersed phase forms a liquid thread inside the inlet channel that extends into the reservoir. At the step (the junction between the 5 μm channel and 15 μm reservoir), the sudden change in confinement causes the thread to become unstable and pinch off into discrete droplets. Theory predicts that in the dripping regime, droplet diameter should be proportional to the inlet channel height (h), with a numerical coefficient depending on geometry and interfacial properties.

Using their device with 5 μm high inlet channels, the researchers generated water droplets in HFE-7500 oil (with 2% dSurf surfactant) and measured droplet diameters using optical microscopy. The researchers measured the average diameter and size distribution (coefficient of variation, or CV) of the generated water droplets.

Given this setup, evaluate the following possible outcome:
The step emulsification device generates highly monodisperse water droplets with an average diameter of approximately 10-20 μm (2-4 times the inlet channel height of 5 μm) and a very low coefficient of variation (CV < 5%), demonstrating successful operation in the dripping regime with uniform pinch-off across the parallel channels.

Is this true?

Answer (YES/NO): NO